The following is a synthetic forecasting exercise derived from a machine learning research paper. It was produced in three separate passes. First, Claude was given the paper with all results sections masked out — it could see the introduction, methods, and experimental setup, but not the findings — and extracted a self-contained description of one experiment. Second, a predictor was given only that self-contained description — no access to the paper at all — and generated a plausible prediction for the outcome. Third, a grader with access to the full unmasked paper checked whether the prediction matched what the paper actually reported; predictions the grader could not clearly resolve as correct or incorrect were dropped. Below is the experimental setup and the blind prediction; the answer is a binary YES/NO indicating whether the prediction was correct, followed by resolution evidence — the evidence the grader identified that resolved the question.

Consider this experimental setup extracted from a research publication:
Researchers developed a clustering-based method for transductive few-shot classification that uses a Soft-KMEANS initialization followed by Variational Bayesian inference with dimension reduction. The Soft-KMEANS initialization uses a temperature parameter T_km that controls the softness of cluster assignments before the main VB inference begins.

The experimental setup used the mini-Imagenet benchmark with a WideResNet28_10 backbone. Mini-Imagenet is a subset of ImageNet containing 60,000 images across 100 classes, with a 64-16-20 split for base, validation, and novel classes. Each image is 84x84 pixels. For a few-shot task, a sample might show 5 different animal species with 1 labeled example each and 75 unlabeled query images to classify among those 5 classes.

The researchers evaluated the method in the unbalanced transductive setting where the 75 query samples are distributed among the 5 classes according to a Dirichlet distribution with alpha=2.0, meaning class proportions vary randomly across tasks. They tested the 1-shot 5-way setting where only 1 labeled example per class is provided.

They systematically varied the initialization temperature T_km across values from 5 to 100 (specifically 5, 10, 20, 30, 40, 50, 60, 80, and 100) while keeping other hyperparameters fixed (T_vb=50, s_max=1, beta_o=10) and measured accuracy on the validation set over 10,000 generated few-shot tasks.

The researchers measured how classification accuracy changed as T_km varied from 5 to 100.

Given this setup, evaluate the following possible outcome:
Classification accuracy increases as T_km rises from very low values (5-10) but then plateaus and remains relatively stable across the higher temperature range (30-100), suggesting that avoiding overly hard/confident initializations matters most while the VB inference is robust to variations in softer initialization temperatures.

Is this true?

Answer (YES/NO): NO